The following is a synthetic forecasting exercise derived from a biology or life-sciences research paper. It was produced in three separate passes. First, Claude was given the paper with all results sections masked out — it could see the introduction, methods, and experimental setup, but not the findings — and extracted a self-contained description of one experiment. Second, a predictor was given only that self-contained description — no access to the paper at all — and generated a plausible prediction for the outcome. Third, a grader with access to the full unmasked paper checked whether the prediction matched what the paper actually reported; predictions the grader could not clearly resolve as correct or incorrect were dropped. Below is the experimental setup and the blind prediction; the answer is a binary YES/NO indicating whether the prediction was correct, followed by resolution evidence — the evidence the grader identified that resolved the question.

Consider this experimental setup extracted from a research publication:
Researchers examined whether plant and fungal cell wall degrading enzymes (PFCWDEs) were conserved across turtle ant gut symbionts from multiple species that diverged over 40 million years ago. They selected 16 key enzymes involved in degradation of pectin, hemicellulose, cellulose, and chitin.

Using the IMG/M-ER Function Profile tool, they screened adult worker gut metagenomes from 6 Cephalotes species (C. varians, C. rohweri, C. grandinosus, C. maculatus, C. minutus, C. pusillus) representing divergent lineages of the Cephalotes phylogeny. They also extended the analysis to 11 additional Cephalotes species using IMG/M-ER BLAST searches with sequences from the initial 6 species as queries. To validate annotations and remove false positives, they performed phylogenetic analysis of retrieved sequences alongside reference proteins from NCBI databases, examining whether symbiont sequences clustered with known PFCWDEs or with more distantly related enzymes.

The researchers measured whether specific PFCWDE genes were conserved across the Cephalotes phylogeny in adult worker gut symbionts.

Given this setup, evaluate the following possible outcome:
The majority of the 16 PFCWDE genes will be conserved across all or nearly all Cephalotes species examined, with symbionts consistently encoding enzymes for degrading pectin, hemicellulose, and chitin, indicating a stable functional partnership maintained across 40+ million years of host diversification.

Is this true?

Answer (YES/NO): NO